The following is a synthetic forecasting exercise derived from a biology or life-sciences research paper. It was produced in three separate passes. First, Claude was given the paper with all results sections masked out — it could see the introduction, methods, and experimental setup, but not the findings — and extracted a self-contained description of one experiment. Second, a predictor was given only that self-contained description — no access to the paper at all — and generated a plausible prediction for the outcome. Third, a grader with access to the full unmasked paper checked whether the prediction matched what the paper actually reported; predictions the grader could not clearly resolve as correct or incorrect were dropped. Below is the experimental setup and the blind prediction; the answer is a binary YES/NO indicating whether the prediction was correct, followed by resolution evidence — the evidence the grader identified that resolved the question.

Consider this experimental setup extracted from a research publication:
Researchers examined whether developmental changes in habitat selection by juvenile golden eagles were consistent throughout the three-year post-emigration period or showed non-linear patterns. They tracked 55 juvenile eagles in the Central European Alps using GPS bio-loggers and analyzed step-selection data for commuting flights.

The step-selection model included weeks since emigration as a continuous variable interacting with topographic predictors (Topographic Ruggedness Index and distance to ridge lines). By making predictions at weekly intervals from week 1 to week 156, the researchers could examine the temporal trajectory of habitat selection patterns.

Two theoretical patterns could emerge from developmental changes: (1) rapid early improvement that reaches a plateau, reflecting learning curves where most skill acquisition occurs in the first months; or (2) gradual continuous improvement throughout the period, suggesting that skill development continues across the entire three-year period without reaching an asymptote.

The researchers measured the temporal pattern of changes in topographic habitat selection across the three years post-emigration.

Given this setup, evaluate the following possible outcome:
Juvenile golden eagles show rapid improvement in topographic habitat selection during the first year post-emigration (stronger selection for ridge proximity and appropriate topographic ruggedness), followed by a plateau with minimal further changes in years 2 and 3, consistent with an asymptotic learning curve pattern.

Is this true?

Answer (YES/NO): NO